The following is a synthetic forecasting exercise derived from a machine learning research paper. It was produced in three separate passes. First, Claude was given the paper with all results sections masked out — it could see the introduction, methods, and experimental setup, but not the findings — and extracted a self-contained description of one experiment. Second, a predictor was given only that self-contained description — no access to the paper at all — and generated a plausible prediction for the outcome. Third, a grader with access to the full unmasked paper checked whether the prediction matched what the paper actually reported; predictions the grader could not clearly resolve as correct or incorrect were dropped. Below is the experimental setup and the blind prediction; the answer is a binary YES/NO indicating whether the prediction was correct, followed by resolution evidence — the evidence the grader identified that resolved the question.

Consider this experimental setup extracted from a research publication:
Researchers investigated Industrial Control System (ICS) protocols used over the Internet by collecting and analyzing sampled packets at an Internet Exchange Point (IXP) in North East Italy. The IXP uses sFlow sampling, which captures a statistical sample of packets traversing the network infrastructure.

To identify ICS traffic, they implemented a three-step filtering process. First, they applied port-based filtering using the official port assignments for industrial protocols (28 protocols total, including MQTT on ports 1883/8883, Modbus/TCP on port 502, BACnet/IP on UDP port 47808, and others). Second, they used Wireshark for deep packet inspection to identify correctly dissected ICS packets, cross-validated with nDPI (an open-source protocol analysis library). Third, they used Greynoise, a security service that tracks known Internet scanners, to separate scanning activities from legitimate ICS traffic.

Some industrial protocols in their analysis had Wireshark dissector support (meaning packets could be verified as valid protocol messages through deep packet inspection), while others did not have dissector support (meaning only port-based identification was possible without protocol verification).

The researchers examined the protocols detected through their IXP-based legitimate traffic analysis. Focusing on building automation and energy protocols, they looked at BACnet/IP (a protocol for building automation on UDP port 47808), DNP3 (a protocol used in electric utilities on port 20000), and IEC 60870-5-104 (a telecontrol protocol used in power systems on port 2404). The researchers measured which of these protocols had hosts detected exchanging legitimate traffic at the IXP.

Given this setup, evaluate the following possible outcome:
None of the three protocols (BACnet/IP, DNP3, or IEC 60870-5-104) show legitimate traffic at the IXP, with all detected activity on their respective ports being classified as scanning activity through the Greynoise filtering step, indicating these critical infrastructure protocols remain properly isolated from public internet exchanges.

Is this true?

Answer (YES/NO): NO